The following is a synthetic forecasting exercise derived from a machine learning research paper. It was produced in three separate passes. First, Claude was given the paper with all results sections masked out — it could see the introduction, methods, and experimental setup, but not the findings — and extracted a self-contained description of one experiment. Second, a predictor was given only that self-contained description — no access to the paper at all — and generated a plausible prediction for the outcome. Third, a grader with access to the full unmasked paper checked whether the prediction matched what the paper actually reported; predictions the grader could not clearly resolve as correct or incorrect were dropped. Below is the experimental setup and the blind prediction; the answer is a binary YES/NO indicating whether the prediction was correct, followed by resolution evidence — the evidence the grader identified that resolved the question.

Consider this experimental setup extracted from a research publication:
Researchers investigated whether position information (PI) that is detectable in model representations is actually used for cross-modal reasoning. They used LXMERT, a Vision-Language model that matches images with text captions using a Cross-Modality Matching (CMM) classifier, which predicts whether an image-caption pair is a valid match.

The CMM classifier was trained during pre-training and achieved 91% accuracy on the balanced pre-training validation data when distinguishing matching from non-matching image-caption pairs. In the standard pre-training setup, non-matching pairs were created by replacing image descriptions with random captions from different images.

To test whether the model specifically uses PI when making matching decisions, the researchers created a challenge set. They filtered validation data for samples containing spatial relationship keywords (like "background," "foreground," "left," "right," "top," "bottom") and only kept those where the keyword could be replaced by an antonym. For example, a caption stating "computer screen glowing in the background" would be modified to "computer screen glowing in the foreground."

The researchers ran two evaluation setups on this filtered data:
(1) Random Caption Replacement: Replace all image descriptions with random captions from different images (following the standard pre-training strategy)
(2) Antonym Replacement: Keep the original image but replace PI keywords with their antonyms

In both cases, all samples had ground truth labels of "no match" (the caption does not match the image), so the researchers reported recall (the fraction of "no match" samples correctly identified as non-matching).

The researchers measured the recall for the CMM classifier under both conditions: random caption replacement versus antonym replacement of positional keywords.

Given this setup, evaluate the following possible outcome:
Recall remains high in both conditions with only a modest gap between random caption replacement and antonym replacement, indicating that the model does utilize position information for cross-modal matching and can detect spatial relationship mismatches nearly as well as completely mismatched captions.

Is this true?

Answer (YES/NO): NO